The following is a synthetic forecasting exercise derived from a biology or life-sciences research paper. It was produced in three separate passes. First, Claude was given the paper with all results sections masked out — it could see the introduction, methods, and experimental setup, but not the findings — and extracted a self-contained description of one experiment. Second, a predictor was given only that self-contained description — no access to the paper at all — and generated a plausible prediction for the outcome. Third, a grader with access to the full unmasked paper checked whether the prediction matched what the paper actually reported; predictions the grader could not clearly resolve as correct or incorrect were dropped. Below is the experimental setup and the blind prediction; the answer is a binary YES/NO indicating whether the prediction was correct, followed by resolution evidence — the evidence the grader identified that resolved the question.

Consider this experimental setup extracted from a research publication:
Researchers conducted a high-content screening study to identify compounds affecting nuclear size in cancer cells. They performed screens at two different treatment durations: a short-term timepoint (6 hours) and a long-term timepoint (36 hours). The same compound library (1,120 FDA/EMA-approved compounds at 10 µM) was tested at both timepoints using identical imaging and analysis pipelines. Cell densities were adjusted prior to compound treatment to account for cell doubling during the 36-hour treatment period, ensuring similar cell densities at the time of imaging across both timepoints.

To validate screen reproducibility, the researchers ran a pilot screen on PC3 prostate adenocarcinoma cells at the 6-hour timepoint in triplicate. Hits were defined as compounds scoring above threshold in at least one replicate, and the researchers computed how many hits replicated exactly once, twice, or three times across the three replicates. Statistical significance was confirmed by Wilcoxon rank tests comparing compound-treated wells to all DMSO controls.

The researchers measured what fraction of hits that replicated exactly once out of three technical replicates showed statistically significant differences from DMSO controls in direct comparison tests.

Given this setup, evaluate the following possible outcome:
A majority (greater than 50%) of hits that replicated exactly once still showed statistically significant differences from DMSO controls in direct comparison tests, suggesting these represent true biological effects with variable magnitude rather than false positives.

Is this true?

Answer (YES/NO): YES